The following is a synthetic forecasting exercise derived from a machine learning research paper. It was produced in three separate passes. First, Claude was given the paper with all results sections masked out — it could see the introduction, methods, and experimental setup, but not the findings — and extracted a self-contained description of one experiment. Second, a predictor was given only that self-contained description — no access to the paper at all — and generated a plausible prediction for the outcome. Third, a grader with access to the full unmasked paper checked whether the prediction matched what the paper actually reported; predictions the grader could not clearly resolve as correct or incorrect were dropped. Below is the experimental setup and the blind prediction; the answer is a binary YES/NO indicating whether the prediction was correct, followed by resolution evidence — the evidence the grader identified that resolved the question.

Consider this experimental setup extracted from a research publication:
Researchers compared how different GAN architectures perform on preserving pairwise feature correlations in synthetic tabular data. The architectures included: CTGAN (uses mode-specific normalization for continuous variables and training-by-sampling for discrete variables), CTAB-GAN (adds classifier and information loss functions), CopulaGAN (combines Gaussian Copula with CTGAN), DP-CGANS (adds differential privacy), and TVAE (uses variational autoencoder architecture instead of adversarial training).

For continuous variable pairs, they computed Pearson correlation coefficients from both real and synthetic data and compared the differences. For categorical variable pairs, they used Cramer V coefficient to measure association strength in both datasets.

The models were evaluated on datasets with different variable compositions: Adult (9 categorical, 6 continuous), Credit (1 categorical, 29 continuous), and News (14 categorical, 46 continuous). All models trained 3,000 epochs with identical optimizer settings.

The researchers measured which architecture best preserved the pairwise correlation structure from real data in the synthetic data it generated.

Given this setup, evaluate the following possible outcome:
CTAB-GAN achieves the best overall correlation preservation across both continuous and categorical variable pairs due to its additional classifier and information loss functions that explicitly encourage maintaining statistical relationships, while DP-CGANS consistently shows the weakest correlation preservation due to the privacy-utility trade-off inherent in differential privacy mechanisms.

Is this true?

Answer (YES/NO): NO